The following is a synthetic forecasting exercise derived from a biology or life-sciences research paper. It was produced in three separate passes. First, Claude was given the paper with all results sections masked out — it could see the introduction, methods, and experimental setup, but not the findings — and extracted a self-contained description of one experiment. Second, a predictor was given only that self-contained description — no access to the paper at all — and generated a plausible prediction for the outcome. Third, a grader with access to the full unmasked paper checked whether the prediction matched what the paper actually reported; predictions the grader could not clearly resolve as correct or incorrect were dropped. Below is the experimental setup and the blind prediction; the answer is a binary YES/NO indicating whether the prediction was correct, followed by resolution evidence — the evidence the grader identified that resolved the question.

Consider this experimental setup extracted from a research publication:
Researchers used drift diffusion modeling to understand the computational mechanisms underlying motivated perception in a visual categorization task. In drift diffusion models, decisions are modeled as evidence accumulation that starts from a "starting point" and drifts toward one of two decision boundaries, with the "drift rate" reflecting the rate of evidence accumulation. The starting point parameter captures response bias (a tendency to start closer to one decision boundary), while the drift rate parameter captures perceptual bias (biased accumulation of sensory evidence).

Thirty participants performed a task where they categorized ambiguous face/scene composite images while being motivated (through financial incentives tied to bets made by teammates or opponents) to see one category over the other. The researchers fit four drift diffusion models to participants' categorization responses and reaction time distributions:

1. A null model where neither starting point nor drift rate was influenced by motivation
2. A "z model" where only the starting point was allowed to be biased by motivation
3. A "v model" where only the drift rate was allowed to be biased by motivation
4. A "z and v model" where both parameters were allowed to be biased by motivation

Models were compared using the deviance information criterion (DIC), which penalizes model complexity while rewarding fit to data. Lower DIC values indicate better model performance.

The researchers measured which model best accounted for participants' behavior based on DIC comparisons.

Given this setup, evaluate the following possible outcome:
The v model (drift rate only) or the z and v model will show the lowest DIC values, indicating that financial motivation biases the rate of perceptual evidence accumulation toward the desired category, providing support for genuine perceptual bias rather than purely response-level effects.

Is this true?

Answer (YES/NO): YES